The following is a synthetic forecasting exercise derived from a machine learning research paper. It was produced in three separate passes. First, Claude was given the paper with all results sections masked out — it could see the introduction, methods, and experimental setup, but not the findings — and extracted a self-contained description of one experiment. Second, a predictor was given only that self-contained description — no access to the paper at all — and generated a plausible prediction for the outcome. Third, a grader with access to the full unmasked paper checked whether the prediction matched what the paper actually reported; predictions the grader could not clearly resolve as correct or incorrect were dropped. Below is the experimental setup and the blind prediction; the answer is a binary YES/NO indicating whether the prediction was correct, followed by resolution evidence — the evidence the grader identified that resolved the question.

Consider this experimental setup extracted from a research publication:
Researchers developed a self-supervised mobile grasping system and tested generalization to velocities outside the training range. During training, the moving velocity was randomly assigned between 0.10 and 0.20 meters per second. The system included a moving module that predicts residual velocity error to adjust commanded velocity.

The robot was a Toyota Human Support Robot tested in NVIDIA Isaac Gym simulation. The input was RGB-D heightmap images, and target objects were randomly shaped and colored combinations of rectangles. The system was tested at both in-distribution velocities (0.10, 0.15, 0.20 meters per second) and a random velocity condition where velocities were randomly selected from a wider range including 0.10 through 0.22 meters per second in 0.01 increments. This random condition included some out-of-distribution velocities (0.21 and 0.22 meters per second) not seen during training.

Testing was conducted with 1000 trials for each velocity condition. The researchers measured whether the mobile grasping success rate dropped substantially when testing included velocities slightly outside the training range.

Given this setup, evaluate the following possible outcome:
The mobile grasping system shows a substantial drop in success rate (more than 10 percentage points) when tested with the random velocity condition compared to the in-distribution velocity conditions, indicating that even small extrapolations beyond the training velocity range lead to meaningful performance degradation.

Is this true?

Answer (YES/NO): NO